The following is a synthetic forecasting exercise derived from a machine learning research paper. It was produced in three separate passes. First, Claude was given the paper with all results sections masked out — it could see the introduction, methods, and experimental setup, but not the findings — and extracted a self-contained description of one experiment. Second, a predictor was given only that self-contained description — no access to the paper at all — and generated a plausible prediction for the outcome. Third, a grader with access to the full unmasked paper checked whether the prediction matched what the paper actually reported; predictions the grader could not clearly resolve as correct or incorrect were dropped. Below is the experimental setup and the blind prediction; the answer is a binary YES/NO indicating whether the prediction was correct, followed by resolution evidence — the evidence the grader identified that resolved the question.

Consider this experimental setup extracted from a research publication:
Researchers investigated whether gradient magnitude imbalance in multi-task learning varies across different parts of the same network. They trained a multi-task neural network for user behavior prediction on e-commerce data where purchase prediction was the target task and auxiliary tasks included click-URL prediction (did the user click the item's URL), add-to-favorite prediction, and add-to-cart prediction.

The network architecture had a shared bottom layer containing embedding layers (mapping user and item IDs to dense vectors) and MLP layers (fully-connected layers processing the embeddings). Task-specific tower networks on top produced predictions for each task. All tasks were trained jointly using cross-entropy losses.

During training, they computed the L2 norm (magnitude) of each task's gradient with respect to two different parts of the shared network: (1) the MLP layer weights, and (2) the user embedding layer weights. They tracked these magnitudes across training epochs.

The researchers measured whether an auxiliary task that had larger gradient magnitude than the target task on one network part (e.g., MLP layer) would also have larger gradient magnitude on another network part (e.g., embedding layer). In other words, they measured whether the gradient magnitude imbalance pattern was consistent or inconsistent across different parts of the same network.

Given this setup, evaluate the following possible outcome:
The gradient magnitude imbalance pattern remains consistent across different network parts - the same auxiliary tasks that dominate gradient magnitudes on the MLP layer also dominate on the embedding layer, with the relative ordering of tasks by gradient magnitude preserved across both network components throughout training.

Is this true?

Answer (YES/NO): NO